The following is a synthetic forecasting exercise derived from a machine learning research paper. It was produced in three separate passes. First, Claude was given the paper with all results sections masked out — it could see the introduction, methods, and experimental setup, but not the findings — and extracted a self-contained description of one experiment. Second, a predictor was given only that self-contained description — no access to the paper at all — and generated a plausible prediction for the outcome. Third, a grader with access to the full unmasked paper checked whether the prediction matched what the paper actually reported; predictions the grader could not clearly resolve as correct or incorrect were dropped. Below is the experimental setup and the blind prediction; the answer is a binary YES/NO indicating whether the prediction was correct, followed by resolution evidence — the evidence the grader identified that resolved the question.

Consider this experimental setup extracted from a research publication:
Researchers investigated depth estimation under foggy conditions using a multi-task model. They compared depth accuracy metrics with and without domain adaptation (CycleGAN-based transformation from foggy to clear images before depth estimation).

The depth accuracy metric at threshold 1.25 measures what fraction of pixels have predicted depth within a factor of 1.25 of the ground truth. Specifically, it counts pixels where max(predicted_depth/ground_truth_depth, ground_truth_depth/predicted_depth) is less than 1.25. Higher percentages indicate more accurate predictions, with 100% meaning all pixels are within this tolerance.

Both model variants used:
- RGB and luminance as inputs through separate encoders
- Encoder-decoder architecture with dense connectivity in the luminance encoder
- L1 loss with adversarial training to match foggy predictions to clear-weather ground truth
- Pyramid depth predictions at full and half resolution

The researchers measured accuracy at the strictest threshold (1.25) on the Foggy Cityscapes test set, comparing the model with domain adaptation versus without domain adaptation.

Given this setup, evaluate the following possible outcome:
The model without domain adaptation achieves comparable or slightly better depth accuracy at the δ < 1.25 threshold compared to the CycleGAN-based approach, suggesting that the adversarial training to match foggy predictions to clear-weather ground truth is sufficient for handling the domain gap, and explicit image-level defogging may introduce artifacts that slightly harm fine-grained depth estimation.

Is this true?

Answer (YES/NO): YES